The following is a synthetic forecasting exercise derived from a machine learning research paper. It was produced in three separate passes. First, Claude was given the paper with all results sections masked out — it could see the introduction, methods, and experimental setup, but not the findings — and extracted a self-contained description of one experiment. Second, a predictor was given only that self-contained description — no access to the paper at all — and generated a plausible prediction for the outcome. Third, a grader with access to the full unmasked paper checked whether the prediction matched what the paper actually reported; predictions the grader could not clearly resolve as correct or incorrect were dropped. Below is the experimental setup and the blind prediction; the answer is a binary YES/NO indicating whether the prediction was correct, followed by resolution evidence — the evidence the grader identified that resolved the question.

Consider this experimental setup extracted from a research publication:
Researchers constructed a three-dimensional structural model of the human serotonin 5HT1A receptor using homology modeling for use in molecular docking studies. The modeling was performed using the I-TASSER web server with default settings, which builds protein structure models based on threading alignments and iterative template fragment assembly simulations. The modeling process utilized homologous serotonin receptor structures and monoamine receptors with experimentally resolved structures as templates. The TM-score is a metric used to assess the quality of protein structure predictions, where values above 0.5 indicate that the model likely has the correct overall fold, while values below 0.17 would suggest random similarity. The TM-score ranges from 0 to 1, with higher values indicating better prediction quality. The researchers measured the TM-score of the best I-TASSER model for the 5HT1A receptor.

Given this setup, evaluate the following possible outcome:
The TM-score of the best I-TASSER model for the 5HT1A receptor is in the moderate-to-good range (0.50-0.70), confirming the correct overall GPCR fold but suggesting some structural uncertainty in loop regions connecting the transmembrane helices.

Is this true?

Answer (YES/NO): YES